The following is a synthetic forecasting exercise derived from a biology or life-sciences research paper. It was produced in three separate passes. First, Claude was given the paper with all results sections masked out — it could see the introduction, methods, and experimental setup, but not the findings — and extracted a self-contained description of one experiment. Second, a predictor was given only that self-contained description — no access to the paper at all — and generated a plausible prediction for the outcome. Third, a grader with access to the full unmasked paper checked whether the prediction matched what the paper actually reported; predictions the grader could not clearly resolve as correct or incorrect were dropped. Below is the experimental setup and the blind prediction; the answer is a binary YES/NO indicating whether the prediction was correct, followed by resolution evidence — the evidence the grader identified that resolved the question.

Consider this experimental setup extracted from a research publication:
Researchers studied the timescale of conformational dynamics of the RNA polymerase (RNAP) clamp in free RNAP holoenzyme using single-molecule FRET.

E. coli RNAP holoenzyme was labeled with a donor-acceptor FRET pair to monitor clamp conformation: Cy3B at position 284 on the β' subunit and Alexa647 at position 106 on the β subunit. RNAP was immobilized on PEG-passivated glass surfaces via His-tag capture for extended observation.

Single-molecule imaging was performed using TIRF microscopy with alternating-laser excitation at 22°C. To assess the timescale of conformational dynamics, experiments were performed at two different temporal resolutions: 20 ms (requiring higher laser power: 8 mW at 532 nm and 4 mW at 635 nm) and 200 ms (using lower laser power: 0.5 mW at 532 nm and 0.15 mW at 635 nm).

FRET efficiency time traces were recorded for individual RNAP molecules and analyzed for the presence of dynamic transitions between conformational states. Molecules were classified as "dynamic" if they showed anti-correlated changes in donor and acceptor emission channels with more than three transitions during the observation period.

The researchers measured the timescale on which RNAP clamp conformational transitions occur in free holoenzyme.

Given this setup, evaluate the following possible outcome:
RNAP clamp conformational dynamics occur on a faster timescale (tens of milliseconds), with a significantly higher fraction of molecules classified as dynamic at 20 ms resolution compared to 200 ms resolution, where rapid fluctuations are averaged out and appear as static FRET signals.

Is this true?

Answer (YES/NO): NO